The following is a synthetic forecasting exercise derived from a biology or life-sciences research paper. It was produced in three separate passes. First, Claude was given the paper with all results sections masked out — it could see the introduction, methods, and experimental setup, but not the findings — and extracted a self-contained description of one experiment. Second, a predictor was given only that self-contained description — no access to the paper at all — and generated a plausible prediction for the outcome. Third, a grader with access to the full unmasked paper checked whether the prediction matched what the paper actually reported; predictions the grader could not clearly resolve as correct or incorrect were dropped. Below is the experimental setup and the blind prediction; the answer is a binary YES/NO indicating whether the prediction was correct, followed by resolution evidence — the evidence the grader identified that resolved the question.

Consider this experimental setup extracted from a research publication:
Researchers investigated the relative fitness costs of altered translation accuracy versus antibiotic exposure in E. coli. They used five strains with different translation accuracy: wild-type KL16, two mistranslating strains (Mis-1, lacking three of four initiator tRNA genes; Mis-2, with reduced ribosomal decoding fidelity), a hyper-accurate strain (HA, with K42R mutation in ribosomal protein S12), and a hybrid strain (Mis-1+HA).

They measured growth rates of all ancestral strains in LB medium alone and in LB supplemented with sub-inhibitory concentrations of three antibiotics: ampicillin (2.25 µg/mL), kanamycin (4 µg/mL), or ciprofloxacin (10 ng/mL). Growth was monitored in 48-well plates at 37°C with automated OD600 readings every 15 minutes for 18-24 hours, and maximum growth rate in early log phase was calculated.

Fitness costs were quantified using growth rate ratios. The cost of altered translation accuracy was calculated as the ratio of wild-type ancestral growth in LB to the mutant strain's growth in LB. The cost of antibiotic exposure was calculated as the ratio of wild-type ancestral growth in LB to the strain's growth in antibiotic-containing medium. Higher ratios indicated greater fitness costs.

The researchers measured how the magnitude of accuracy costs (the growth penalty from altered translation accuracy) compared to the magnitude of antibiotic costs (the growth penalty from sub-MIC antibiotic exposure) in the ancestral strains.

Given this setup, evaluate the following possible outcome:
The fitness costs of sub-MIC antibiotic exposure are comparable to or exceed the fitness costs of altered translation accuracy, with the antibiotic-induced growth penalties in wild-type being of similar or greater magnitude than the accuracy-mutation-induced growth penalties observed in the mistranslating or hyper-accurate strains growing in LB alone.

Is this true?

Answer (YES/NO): YES